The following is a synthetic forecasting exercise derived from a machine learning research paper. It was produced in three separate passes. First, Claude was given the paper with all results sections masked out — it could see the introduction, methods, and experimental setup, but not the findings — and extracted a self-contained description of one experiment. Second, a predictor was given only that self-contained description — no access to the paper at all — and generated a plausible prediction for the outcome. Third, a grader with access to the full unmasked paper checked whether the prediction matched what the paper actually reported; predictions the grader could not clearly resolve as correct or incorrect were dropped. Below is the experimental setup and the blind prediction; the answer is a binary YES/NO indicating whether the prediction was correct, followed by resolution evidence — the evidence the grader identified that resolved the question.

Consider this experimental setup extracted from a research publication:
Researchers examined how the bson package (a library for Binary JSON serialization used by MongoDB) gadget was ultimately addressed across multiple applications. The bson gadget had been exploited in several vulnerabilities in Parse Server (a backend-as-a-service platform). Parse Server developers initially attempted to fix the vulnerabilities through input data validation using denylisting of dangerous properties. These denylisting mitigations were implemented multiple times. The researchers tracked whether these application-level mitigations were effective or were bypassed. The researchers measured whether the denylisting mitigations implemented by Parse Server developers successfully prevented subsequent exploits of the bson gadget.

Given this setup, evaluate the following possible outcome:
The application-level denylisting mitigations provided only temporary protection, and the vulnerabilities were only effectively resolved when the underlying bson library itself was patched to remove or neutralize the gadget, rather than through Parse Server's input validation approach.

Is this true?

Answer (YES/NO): YES